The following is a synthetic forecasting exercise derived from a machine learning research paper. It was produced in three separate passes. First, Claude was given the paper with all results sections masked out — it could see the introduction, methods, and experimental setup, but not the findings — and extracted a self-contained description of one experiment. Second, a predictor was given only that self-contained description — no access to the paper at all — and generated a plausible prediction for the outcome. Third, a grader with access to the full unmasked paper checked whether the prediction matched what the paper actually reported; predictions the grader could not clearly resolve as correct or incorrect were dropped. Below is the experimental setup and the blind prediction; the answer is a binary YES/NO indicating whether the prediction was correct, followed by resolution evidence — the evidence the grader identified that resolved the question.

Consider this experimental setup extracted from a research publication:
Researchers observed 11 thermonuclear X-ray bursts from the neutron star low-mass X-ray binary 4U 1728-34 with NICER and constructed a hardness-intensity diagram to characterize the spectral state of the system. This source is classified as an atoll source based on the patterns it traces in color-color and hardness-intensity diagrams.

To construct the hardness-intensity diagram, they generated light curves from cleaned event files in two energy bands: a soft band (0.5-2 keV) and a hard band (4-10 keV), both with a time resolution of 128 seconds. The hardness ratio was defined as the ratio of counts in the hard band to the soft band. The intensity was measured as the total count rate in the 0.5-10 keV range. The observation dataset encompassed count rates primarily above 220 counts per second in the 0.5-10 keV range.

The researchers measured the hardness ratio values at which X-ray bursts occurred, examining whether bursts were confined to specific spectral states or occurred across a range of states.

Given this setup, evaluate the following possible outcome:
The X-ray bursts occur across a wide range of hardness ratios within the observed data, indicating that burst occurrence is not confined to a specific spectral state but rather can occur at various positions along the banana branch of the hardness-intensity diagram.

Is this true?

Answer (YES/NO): YES